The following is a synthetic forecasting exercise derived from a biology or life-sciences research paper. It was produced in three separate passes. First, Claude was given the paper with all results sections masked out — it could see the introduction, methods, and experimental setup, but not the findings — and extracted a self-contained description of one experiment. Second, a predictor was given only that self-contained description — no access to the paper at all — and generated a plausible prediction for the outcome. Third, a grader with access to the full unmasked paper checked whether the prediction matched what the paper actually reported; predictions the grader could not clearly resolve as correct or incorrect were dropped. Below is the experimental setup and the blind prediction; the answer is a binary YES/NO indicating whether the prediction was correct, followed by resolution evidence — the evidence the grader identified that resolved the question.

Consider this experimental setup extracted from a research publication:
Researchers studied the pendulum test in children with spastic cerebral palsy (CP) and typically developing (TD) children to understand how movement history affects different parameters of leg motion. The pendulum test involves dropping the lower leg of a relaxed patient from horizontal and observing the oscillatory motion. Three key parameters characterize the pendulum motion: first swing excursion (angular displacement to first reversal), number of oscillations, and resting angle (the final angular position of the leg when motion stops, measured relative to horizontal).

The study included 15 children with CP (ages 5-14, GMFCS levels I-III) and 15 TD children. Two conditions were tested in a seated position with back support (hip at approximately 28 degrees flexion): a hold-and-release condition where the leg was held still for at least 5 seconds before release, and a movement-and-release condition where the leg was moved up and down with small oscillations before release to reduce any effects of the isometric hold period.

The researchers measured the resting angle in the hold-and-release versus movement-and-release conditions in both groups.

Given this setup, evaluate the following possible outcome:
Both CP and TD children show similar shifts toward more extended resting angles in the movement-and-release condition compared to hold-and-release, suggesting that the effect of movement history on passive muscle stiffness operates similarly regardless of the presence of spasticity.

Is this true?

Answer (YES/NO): NO